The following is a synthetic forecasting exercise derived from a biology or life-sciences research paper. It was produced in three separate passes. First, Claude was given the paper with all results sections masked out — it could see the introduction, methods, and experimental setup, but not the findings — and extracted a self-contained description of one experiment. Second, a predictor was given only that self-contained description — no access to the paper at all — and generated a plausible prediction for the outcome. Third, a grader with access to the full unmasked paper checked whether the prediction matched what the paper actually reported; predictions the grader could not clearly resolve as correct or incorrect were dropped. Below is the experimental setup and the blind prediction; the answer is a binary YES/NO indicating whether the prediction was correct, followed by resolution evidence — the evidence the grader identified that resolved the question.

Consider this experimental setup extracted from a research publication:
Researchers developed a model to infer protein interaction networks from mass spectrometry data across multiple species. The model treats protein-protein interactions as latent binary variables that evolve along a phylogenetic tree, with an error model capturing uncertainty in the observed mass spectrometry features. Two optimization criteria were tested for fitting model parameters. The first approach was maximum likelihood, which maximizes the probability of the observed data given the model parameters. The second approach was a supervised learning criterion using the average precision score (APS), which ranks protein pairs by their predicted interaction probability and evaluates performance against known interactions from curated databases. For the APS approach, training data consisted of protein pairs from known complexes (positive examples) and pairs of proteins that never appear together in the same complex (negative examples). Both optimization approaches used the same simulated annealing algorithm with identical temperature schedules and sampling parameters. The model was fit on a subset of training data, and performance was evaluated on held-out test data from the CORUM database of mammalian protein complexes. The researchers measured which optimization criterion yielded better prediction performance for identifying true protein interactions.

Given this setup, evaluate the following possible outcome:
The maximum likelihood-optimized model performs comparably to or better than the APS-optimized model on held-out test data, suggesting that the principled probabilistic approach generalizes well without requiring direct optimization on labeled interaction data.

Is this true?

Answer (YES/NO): NO